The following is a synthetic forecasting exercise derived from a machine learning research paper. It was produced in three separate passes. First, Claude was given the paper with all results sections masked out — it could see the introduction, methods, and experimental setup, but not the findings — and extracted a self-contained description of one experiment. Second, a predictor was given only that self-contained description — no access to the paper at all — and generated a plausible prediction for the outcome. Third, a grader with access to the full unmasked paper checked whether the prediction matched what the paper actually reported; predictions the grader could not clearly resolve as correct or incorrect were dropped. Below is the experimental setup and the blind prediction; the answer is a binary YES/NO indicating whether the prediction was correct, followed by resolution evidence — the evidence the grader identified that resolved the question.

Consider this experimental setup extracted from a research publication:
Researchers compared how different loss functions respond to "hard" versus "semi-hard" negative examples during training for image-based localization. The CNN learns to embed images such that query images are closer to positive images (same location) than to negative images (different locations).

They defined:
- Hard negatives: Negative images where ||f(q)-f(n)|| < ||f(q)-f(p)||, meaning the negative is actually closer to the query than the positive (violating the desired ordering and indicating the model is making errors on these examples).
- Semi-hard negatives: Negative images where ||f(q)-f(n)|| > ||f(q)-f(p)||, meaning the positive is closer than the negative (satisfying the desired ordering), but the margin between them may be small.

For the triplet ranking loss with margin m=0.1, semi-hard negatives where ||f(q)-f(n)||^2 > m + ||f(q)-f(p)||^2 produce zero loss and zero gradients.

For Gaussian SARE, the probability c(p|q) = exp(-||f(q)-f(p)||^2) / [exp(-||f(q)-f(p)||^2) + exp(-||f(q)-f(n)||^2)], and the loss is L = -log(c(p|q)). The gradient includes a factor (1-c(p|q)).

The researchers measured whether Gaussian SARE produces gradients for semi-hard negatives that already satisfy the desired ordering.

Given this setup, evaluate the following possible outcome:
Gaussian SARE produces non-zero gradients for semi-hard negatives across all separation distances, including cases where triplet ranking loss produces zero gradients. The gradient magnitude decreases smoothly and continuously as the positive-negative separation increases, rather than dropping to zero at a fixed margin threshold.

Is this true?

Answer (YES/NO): YES